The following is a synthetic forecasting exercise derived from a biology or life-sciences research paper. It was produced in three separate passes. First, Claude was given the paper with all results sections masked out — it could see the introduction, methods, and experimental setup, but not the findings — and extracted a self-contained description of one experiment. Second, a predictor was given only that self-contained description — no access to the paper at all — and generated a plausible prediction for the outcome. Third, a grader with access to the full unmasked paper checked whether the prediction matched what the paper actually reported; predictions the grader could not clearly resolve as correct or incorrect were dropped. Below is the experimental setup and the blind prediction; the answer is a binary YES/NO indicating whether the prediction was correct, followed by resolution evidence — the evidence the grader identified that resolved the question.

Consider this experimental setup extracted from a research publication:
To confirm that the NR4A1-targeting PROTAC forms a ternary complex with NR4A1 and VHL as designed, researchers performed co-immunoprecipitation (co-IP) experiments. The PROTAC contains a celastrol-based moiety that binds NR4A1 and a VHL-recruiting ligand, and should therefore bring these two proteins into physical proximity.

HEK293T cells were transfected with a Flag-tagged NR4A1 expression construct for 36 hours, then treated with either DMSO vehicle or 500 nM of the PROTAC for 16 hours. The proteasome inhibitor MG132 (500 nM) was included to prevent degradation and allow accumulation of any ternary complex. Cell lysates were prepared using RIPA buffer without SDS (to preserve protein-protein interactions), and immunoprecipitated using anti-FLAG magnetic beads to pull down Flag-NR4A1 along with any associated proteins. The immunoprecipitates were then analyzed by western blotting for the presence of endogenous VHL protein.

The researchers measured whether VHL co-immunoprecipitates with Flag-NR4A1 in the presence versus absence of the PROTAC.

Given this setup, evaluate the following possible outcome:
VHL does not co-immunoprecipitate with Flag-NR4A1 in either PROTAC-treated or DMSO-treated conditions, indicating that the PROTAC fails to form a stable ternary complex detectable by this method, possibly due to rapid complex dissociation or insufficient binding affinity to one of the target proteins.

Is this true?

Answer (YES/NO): NO